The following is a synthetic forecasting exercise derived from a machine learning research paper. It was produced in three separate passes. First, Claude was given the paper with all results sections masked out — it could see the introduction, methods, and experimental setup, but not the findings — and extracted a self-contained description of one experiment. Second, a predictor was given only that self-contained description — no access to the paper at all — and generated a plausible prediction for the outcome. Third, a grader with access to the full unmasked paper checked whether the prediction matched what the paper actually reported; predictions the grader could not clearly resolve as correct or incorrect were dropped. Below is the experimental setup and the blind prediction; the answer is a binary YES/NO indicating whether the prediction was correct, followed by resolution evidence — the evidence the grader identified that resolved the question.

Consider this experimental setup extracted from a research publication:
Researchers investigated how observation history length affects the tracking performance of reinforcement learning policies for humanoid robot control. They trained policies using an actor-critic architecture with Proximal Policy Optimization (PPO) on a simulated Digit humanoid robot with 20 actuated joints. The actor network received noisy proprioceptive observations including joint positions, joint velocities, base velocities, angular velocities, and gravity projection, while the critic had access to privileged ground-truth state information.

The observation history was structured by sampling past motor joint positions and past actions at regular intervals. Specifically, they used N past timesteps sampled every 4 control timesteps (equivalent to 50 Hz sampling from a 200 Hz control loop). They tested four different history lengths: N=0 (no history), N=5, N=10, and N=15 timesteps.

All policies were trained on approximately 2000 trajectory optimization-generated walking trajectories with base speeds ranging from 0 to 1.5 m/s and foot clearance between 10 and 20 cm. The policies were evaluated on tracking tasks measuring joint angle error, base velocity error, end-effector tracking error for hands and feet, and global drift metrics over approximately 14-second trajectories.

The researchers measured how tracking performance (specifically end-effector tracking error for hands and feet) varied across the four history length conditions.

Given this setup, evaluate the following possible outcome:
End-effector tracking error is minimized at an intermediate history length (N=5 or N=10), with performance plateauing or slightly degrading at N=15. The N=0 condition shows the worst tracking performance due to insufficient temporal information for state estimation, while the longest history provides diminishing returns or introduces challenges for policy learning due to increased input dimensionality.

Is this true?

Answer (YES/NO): NO